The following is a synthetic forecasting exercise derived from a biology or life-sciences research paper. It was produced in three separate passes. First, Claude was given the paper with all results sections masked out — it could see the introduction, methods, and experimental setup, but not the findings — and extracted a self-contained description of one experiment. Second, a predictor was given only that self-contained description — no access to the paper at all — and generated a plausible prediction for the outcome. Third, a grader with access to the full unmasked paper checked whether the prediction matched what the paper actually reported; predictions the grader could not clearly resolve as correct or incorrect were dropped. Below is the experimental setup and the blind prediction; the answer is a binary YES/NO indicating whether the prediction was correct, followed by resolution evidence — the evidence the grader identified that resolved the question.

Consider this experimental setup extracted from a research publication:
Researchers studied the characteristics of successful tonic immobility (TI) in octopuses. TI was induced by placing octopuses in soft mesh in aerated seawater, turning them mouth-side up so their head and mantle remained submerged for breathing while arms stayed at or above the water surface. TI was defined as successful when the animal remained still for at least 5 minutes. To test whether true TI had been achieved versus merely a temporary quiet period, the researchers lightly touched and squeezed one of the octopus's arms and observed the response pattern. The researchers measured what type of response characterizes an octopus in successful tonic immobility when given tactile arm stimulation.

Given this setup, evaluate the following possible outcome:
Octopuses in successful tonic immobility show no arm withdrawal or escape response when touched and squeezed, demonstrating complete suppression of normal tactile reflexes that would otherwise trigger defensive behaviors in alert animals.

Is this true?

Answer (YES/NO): NO